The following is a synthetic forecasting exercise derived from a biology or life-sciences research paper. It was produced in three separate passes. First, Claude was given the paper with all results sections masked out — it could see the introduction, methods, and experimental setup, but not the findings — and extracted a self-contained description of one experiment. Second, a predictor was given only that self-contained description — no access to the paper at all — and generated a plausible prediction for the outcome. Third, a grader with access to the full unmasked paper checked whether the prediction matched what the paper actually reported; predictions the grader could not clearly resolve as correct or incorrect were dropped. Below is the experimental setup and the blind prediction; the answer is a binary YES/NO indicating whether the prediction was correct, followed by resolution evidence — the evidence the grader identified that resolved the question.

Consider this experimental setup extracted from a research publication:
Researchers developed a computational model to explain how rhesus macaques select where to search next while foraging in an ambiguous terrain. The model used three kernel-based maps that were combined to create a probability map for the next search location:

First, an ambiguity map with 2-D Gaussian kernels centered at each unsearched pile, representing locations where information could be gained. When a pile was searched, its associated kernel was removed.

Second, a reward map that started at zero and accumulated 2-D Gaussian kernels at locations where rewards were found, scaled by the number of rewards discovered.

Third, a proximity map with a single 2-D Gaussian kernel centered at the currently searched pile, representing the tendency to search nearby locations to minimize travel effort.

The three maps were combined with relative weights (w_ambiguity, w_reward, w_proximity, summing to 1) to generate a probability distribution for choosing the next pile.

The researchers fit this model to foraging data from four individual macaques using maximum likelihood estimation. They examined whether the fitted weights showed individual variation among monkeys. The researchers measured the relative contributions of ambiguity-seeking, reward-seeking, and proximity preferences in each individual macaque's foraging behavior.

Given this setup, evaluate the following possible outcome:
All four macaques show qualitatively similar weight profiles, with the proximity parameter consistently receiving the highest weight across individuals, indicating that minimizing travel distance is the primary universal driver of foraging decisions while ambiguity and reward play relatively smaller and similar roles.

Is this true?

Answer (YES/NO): NO